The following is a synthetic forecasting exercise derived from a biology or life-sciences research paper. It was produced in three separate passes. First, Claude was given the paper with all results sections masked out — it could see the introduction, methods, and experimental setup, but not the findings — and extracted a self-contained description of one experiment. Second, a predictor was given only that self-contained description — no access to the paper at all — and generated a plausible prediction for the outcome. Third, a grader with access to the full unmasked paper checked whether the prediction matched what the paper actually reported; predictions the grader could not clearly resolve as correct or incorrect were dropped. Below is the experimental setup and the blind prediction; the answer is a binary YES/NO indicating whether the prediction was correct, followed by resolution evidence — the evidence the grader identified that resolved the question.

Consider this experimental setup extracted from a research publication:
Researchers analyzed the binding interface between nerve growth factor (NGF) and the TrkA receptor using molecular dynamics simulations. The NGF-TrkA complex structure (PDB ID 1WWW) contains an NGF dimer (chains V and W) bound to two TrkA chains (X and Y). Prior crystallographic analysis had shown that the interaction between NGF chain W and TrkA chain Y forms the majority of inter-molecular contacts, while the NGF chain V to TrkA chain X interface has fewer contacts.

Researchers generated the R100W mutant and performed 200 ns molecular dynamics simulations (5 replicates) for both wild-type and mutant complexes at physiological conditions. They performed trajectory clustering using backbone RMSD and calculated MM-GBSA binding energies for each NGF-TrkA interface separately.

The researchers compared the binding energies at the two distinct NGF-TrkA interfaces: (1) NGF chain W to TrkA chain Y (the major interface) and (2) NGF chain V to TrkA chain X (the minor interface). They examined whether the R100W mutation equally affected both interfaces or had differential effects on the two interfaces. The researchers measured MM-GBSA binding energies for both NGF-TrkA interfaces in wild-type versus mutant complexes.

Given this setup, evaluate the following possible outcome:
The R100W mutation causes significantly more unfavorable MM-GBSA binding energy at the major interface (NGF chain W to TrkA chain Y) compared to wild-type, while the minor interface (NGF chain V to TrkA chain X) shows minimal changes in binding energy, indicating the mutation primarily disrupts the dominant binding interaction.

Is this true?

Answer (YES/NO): NO